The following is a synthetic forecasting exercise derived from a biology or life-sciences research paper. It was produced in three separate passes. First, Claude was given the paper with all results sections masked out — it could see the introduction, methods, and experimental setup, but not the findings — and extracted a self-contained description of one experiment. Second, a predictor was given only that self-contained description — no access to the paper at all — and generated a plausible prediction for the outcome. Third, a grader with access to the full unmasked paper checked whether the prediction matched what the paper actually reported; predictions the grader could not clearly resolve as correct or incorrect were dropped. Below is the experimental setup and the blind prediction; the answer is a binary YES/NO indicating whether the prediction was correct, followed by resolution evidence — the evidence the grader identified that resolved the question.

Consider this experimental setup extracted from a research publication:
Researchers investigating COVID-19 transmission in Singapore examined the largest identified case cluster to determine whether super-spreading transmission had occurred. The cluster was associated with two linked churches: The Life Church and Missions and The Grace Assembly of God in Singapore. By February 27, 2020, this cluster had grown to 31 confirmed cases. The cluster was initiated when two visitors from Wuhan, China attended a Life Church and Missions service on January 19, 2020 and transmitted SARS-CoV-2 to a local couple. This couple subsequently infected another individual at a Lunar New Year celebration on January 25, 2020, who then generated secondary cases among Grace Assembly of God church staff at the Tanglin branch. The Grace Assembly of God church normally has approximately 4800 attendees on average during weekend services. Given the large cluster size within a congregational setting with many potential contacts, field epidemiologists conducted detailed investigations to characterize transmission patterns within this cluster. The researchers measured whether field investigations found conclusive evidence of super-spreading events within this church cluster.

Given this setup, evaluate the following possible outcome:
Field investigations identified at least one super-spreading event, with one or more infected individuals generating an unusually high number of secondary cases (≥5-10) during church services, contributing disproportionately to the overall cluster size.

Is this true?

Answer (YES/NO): NO